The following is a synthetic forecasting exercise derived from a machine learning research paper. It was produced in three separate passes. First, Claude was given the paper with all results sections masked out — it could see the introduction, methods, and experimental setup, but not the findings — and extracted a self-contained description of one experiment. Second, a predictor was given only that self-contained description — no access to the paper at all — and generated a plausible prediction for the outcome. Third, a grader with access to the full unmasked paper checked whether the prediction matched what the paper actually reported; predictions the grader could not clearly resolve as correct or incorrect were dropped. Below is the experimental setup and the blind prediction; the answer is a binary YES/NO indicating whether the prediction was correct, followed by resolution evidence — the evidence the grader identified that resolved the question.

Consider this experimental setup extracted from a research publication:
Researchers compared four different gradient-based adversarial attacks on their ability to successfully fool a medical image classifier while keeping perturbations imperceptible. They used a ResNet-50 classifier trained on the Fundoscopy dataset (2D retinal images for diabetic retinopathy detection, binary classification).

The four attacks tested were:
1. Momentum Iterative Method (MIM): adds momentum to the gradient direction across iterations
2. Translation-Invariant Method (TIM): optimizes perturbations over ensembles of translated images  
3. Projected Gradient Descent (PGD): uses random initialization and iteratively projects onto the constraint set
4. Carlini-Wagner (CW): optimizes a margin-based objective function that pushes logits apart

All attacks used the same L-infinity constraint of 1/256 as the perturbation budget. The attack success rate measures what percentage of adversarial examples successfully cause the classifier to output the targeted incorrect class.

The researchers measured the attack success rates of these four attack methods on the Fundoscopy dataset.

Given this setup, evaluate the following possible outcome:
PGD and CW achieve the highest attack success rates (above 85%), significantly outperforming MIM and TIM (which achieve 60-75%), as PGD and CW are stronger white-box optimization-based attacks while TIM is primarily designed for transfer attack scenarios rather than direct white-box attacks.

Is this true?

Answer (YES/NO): NO